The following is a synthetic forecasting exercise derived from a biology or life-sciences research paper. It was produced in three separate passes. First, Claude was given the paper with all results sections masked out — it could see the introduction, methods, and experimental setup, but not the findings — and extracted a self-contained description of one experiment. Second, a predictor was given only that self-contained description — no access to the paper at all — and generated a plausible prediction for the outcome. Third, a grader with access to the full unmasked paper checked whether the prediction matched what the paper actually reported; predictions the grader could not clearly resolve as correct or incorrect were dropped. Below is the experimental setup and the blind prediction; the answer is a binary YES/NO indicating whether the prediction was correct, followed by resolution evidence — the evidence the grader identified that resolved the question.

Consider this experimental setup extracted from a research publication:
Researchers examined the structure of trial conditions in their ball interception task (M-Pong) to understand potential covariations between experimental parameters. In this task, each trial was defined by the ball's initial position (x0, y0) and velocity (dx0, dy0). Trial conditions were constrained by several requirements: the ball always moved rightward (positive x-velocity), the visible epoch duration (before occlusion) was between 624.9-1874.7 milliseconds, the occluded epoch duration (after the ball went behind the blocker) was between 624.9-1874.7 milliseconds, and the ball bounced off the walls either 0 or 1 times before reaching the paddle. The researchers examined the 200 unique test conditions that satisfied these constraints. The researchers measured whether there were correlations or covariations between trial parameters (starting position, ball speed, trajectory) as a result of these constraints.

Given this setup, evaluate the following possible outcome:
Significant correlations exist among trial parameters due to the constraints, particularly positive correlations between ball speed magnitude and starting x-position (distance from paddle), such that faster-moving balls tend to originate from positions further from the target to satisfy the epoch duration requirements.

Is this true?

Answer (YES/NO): YES